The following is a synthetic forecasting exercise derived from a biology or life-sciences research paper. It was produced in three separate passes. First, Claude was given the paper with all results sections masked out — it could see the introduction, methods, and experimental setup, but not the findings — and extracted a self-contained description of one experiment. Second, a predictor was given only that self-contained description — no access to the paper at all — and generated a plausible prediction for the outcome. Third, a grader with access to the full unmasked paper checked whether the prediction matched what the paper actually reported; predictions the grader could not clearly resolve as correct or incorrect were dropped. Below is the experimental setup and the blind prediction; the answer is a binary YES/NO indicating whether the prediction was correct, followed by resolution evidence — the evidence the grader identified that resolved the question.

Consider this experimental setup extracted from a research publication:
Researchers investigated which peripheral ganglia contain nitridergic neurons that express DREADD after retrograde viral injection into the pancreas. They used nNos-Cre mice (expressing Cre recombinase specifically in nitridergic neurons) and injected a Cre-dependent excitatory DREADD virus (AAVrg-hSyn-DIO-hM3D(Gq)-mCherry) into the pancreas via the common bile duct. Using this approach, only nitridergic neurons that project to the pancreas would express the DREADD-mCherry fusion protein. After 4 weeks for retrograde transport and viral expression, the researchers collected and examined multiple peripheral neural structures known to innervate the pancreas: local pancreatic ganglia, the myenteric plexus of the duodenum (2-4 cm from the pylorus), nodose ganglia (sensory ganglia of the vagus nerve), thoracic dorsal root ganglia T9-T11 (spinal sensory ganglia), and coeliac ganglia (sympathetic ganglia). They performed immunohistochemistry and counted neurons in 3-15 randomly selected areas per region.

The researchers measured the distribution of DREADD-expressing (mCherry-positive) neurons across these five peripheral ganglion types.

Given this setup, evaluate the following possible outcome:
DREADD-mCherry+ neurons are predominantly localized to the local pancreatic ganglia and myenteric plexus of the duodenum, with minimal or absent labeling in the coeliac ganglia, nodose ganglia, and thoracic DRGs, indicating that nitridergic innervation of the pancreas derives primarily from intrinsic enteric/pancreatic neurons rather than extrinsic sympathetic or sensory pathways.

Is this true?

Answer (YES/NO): YES